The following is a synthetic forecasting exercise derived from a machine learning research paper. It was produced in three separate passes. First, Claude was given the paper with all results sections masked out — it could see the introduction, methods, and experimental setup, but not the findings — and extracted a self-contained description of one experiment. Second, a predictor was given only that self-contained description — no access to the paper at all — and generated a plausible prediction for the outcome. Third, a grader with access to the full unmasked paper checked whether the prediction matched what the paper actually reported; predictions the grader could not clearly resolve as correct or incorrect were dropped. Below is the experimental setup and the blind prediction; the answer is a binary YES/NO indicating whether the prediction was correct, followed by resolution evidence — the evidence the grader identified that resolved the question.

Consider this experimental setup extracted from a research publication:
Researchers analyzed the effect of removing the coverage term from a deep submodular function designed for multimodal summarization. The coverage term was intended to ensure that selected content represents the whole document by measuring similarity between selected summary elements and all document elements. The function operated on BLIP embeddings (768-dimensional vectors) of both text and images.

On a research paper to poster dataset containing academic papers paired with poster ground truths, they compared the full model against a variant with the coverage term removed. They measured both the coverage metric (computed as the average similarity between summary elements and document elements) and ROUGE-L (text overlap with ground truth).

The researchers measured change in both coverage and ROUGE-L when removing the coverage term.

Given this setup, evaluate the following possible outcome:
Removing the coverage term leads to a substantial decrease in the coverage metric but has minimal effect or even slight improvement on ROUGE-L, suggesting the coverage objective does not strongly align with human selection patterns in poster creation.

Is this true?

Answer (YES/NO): NO